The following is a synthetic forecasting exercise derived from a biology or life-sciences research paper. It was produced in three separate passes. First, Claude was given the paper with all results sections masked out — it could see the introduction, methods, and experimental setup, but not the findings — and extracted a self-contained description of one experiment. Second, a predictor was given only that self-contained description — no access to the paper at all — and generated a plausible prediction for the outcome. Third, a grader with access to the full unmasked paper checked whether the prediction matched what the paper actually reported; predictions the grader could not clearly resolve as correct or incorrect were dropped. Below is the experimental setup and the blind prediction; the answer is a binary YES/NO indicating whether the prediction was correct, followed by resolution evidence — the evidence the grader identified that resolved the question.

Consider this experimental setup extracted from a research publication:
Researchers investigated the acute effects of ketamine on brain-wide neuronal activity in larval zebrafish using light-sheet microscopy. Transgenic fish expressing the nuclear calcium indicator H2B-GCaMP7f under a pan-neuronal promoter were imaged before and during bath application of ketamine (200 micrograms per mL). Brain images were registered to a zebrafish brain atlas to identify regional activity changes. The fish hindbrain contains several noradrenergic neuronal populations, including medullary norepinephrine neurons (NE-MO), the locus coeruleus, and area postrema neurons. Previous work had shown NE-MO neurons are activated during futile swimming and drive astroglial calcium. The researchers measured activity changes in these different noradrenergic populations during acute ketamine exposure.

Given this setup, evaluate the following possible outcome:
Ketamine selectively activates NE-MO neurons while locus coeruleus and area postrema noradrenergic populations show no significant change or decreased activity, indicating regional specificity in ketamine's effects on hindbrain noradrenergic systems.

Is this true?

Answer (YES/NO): NO